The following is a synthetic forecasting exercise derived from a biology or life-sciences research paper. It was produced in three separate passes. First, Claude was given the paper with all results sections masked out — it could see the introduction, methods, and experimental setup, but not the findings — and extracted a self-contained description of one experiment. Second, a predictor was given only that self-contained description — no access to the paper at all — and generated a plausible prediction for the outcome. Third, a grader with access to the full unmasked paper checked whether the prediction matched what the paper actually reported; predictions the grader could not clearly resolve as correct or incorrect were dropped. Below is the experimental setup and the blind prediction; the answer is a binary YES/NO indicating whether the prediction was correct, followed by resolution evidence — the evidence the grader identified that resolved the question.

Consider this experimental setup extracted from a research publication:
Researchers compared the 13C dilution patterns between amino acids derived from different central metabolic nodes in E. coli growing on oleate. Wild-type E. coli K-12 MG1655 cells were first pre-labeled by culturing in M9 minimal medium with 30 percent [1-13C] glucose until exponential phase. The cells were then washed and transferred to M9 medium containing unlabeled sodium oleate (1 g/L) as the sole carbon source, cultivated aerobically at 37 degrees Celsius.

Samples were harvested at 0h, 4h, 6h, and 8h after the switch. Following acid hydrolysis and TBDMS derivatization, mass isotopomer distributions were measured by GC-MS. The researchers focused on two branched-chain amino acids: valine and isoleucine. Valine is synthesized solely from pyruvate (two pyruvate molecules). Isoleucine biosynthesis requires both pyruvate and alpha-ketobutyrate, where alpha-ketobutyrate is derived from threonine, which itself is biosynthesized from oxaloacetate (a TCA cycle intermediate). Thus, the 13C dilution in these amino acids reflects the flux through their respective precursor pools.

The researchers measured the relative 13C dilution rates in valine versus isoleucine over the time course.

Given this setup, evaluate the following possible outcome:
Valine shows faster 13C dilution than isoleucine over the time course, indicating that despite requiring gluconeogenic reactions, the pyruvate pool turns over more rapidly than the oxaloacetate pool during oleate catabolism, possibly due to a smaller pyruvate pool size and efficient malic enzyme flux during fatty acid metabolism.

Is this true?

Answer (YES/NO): YES